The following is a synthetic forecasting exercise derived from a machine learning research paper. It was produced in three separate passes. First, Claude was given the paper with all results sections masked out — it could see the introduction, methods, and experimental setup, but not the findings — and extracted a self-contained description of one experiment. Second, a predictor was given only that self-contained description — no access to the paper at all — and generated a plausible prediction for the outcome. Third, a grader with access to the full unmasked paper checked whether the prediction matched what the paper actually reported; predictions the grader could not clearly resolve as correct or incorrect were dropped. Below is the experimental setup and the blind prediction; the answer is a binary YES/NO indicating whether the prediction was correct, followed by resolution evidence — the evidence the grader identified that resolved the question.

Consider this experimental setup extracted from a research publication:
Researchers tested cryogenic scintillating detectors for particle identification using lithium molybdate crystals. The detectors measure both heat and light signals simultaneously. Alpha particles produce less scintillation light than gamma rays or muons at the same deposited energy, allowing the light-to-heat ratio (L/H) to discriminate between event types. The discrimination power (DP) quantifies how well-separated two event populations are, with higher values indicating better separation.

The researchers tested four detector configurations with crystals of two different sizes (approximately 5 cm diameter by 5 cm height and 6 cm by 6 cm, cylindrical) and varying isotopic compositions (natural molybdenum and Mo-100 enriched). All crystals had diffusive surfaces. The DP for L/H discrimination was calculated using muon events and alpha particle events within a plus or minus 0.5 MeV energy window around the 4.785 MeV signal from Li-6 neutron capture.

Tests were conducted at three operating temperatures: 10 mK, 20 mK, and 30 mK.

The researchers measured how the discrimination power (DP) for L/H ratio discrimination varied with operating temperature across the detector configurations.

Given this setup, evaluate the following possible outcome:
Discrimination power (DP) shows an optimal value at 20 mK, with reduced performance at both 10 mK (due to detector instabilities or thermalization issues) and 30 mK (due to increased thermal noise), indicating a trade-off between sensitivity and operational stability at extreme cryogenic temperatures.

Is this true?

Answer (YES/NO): NO